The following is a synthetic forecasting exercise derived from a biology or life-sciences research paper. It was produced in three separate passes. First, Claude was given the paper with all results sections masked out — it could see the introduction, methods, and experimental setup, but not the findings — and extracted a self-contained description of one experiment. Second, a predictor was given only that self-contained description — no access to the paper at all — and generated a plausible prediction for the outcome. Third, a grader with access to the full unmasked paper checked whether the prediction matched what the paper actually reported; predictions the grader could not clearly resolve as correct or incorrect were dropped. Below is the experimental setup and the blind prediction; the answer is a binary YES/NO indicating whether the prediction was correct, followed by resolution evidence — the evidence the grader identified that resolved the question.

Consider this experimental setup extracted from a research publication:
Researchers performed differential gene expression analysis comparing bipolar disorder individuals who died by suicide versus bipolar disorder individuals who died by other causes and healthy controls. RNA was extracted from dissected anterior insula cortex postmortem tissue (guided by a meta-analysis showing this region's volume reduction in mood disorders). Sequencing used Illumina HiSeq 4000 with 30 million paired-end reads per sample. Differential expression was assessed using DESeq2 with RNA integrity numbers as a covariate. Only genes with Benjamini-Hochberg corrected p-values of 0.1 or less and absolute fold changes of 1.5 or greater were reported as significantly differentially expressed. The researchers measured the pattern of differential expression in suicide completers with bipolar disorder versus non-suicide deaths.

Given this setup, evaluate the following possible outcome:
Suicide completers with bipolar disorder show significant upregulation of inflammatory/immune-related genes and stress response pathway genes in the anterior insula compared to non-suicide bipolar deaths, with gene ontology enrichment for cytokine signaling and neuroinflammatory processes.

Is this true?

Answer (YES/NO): NO